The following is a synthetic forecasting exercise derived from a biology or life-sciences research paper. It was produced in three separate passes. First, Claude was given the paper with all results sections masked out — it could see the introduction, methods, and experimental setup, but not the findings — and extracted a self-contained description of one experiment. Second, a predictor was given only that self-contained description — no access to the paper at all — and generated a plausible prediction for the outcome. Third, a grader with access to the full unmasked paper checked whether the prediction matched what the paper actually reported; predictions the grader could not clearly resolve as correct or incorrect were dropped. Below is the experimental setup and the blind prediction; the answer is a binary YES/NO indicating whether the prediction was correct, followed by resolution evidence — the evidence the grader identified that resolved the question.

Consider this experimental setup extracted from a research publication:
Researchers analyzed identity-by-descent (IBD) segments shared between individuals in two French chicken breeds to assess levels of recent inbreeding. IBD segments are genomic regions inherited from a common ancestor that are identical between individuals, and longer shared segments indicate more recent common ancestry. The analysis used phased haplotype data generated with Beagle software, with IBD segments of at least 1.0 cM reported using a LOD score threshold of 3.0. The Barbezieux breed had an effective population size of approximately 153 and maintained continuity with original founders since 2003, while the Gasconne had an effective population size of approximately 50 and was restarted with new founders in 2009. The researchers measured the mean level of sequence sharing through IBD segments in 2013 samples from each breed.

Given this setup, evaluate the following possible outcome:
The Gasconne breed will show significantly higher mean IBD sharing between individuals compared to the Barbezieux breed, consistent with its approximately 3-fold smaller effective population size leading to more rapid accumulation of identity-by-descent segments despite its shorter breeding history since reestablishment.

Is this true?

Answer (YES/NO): YES